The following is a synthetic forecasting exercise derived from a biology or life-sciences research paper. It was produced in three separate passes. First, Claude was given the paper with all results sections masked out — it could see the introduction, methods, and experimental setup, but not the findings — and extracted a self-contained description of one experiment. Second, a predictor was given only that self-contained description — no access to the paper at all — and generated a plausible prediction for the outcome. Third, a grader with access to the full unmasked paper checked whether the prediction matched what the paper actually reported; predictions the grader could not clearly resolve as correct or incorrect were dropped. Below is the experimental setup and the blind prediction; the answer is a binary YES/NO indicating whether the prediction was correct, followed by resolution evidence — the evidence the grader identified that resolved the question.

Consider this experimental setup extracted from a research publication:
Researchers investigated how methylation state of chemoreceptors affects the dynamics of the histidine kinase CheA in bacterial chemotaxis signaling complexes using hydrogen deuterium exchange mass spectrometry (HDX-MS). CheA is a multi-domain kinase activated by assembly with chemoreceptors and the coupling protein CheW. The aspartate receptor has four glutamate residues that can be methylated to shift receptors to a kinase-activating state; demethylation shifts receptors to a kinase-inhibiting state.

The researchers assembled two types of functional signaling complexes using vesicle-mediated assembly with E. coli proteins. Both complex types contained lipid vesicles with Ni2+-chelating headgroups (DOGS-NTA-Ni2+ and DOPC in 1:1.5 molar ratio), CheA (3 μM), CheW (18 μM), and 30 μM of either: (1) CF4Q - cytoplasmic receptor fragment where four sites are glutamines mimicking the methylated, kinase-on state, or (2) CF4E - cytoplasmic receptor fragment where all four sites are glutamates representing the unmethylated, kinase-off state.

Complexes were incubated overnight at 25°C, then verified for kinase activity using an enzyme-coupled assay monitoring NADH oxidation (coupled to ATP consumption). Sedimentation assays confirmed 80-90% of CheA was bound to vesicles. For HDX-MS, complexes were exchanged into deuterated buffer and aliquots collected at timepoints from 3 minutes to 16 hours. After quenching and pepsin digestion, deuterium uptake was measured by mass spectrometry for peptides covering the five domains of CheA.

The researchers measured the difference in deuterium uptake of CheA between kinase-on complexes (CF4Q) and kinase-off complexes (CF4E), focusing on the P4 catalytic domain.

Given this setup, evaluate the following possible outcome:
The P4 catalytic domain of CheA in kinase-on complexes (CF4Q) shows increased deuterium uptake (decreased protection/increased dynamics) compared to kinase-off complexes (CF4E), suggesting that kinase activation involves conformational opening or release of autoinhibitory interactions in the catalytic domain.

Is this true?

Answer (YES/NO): NO